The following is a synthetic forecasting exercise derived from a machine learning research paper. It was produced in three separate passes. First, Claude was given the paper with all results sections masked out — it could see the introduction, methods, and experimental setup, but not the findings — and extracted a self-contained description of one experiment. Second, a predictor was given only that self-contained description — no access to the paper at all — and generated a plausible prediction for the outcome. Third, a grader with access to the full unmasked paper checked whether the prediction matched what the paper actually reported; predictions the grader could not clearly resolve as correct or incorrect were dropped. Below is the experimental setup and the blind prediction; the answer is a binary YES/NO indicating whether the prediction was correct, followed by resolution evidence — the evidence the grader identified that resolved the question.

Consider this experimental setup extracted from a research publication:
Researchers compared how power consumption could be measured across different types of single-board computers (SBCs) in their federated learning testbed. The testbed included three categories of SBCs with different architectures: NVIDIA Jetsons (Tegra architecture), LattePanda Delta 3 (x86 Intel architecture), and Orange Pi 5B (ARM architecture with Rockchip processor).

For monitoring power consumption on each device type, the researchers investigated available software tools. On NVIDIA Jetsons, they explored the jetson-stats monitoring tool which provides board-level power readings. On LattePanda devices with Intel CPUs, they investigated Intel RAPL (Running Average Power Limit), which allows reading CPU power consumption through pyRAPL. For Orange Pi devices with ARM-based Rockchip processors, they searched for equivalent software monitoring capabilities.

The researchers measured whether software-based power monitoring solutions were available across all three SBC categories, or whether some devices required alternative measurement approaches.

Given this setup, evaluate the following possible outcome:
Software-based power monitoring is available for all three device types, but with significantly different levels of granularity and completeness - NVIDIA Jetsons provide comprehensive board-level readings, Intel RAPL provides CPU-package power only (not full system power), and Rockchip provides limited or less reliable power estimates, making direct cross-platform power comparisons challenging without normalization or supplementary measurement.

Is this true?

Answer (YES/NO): NO